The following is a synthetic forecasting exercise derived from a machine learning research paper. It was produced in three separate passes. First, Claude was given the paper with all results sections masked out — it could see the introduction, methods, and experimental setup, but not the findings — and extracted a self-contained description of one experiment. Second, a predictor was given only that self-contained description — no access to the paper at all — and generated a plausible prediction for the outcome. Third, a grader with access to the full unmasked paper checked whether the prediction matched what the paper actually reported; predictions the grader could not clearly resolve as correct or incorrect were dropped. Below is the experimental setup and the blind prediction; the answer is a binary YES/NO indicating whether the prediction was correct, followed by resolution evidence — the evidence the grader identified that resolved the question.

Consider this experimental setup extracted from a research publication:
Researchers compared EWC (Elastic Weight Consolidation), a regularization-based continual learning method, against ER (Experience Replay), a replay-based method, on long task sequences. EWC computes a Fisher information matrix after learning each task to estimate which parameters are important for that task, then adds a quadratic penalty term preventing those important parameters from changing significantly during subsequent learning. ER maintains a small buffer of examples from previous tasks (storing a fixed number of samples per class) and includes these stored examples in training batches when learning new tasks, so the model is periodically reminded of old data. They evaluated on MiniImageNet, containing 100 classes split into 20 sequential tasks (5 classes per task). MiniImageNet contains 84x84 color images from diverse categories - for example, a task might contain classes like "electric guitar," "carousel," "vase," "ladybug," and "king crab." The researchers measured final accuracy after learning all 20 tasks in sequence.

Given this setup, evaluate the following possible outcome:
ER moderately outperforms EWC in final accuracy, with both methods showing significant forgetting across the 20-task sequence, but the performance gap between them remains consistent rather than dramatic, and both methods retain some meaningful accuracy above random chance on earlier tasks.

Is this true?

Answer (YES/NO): YES